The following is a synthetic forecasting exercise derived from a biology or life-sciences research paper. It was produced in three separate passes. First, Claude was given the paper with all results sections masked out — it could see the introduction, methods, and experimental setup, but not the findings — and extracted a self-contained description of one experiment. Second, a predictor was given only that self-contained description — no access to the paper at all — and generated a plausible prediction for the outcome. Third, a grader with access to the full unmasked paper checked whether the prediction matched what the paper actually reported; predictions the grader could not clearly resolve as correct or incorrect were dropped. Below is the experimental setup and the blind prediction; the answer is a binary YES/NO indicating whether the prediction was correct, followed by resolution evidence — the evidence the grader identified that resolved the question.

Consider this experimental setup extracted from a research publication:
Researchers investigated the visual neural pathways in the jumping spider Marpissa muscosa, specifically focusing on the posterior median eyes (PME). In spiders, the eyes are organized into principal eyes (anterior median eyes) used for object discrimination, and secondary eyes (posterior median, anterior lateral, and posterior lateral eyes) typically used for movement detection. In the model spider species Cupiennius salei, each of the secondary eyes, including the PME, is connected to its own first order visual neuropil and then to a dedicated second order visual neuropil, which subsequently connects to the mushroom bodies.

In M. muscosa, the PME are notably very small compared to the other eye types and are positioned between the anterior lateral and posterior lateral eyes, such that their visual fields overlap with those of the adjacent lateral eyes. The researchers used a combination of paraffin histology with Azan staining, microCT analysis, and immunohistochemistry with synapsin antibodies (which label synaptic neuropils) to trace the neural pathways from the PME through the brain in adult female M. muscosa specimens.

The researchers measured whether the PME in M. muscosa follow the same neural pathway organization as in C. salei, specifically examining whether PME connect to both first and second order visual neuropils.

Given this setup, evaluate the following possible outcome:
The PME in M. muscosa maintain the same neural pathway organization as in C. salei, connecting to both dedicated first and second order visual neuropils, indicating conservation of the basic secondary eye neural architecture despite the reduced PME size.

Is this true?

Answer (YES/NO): NO